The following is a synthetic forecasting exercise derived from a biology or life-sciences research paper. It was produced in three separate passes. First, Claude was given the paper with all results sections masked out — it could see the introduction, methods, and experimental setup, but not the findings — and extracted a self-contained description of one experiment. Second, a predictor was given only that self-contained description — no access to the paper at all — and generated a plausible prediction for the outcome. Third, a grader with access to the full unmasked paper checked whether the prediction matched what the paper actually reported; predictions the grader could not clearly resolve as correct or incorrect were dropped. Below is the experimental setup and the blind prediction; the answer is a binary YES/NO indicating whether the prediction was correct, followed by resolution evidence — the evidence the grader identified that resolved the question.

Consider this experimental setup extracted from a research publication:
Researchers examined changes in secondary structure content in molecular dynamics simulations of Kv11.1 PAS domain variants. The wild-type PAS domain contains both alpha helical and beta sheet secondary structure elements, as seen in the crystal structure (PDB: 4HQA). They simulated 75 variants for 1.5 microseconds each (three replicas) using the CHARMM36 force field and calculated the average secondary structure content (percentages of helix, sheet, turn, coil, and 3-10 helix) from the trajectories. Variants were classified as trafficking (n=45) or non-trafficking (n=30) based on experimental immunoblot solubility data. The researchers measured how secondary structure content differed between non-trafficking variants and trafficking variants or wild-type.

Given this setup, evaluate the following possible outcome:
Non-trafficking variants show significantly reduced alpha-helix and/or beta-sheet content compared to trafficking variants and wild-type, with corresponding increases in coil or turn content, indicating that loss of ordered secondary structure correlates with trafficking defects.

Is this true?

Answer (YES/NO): YES